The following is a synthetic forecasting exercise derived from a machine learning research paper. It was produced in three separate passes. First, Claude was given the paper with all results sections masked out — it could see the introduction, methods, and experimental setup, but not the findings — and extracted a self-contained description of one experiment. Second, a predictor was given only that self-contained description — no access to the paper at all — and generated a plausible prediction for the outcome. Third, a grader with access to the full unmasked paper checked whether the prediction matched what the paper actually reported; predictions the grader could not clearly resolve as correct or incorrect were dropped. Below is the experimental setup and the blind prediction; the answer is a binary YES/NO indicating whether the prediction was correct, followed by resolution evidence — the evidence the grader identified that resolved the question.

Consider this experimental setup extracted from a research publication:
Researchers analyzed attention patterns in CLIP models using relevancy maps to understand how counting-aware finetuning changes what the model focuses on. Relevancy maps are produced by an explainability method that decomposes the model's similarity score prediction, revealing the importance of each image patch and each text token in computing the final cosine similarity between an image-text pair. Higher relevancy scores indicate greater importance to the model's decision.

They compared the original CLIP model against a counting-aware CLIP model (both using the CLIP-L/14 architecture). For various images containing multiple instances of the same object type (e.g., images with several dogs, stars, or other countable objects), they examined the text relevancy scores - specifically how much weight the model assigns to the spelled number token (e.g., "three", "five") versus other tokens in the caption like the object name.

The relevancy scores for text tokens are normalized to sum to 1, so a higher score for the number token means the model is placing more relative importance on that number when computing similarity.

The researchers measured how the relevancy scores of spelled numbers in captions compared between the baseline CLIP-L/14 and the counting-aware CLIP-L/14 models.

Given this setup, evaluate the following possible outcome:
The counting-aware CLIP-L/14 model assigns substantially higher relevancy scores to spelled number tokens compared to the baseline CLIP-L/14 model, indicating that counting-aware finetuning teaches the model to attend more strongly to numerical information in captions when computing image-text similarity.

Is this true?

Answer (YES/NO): YES